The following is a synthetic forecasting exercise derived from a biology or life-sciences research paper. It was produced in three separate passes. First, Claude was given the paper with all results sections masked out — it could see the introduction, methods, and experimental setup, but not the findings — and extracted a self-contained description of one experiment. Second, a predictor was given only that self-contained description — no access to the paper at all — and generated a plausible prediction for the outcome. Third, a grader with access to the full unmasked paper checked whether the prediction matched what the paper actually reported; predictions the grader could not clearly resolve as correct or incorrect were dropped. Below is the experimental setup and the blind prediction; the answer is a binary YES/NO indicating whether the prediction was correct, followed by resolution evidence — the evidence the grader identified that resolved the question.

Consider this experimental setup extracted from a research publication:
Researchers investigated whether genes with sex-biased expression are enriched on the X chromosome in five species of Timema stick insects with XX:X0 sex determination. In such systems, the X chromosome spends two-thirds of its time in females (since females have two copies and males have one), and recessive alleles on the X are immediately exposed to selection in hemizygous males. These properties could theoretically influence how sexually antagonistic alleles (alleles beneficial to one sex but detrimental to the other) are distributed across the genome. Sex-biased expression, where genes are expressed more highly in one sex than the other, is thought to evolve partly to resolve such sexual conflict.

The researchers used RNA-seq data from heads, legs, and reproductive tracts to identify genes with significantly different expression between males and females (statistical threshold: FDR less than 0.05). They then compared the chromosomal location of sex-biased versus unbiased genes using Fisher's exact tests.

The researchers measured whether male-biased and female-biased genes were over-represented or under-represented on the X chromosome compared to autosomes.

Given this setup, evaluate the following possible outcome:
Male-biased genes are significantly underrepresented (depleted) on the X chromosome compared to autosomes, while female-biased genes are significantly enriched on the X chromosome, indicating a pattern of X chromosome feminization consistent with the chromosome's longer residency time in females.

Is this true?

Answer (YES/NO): NO